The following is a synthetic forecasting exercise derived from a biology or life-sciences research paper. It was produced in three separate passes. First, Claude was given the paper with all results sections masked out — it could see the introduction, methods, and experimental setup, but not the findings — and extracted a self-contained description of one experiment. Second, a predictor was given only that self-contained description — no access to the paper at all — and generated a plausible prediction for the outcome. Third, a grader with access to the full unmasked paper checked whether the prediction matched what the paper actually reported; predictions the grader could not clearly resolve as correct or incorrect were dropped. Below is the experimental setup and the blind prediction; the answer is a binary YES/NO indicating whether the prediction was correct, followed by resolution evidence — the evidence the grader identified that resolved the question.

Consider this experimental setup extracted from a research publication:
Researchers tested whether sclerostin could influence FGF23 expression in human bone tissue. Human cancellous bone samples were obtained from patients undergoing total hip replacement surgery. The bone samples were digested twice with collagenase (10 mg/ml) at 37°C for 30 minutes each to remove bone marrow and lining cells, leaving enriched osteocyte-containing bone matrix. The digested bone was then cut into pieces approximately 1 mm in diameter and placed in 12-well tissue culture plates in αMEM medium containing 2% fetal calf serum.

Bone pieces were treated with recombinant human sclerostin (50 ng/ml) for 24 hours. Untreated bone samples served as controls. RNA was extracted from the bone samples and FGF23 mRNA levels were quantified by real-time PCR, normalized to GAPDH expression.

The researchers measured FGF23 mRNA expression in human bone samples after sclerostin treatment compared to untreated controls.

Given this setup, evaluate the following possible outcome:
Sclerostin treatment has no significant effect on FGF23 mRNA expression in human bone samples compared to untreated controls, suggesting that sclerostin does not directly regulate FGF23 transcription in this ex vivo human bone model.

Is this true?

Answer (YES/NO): NO